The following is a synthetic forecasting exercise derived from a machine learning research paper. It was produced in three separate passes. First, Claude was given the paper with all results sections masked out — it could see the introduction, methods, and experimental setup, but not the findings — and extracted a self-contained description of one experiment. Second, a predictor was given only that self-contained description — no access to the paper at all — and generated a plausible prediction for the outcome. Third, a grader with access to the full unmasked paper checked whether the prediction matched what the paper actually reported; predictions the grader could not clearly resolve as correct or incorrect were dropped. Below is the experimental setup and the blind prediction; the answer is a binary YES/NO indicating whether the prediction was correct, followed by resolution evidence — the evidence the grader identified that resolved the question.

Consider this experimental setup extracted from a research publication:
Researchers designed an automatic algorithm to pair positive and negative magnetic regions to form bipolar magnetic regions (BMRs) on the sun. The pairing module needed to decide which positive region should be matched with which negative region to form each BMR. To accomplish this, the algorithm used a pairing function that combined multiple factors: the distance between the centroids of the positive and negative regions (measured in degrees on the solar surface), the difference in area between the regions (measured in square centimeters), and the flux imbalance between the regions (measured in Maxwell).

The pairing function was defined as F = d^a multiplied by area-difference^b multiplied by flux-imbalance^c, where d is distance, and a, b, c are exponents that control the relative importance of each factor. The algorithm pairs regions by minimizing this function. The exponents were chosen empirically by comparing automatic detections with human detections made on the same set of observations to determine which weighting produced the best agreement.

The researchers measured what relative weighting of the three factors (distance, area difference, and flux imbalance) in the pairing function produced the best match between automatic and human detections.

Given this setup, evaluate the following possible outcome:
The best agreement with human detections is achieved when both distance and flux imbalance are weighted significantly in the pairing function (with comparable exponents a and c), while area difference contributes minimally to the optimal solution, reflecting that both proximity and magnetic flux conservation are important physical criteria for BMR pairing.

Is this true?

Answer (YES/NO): NO